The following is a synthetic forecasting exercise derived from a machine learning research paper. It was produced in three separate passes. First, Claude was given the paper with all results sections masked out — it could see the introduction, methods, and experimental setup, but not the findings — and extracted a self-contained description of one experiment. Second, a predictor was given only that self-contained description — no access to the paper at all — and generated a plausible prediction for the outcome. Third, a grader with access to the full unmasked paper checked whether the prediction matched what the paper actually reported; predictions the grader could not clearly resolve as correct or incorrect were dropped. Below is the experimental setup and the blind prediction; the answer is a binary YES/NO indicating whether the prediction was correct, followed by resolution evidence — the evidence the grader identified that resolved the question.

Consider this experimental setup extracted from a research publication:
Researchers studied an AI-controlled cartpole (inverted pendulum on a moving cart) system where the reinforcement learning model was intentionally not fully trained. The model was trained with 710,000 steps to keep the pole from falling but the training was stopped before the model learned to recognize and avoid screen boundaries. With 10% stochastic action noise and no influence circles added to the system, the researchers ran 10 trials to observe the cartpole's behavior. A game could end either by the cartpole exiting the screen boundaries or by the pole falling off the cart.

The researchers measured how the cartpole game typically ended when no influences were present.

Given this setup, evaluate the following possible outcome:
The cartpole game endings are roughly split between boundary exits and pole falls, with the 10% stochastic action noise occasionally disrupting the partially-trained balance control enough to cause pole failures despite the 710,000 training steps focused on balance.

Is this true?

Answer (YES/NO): NO